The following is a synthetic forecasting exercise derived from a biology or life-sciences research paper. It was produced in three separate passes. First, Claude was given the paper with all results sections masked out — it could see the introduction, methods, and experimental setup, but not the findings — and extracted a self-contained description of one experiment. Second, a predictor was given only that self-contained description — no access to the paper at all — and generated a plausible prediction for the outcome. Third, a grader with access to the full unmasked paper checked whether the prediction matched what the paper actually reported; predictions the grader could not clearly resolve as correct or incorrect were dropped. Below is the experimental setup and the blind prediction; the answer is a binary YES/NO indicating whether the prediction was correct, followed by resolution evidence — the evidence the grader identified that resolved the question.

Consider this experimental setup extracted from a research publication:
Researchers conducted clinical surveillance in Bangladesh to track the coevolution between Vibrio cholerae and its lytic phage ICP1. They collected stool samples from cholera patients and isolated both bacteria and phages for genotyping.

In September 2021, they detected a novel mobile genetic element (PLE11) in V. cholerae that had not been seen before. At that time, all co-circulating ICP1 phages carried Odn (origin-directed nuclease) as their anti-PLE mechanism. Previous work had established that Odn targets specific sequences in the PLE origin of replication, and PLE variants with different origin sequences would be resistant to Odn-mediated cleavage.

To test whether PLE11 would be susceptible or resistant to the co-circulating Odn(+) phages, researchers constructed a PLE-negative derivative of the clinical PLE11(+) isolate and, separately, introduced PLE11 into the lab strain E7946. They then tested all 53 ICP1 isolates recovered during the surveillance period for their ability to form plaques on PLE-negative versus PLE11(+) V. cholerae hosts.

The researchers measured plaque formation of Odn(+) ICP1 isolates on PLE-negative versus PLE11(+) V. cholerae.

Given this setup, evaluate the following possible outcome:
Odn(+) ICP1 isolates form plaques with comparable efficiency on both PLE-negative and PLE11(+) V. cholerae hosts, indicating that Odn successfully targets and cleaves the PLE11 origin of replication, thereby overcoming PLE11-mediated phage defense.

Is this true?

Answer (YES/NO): NO